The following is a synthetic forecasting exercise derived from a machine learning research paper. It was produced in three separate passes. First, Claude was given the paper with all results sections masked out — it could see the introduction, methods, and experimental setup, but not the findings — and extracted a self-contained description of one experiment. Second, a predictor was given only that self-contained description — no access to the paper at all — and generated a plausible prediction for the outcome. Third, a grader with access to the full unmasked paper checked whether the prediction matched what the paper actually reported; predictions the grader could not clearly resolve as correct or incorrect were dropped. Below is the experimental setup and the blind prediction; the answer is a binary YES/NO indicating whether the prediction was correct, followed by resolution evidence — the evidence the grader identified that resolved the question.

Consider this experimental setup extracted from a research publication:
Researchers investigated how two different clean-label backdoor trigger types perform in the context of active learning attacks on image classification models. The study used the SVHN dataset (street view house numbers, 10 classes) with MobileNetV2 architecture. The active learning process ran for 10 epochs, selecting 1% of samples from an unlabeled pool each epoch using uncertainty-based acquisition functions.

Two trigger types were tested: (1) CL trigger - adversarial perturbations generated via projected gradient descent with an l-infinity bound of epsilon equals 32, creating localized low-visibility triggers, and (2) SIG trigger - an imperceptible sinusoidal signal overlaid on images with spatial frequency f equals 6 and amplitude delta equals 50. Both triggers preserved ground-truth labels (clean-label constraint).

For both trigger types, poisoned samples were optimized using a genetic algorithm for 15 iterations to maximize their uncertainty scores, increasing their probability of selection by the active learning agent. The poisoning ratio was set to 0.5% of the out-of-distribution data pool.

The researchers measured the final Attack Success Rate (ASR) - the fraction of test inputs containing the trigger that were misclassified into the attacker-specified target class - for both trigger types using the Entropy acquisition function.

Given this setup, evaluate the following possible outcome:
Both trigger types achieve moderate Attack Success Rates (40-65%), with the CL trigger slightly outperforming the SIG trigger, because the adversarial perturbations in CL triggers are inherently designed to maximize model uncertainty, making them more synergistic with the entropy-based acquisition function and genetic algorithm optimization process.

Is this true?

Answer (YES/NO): NO